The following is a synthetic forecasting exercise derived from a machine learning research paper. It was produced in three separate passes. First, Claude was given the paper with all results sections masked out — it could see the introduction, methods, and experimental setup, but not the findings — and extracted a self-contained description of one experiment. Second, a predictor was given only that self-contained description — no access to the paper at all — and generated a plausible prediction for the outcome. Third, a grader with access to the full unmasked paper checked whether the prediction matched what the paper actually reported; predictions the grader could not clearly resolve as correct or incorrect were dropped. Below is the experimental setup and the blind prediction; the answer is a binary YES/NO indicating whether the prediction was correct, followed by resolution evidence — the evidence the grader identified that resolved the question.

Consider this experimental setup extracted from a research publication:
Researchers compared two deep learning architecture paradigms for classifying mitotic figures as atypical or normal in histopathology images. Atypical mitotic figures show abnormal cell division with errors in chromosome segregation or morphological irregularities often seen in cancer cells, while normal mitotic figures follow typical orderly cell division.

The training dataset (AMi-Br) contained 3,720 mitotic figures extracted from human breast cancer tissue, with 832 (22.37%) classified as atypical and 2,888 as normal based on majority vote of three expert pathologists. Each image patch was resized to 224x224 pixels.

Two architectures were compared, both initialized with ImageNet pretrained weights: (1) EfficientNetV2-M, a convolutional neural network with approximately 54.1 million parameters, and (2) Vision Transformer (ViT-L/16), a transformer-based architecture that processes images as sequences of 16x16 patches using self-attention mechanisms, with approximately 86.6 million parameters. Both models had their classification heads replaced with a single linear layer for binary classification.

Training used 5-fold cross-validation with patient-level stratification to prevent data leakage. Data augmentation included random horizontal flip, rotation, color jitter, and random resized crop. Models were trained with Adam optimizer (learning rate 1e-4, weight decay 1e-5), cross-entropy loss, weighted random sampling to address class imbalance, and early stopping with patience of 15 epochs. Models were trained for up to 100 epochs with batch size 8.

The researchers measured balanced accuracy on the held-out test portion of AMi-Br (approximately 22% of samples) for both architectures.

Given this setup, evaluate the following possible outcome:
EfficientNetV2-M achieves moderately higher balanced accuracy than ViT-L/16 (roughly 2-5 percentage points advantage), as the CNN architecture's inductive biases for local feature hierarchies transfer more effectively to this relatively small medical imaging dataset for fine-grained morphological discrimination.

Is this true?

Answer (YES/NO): NO